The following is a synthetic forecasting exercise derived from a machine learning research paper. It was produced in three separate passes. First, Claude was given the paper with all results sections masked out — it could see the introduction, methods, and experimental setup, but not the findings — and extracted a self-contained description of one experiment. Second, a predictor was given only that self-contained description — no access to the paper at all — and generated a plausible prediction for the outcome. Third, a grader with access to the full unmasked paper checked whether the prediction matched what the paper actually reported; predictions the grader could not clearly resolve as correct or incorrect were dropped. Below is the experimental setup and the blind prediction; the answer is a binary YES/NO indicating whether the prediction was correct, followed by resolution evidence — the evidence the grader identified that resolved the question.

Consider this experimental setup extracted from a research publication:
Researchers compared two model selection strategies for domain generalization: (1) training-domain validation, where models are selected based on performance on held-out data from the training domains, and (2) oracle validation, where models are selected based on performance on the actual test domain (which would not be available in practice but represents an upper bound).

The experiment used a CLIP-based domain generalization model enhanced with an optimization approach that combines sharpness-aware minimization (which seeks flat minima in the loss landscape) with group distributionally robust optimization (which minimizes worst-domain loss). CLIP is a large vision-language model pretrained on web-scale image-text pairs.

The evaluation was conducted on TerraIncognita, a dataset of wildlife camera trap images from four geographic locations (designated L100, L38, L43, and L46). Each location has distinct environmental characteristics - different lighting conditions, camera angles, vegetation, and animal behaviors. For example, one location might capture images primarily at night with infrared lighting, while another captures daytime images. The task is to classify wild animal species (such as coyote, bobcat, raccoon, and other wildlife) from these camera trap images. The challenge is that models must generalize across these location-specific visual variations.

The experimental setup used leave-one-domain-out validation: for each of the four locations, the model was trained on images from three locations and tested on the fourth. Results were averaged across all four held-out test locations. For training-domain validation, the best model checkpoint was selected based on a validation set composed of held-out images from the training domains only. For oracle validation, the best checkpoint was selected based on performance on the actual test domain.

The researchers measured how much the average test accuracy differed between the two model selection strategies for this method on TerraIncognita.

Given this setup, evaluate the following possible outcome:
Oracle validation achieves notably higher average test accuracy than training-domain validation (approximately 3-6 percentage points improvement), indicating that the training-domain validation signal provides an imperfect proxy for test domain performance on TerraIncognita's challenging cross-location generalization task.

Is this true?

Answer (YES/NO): YES